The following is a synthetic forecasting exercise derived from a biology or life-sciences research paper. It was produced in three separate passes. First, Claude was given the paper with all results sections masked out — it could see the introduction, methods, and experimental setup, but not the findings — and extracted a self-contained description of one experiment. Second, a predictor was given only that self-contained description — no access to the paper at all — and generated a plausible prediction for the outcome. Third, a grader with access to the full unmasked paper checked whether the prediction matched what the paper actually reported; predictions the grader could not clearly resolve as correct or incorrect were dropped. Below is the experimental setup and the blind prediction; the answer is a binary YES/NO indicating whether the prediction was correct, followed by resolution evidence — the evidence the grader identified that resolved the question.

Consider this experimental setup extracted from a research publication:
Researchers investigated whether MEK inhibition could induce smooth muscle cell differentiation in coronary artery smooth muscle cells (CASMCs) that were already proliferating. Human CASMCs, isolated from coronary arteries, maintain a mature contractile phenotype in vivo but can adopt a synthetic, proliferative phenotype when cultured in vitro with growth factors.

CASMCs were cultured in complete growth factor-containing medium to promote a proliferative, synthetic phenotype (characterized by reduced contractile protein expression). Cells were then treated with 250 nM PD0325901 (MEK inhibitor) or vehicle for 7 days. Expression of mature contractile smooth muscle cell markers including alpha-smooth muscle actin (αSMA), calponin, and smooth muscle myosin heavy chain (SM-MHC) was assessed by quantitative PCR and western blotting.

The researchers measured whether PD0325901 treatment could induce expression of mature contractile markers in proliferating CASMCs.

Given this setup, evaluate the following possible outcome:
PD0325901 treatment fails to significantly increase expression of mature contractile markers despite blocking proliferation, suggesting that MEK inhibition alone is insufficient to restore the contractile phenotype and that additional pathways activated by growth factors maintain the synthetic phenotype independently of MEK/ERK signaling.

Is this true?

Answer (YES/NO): NO